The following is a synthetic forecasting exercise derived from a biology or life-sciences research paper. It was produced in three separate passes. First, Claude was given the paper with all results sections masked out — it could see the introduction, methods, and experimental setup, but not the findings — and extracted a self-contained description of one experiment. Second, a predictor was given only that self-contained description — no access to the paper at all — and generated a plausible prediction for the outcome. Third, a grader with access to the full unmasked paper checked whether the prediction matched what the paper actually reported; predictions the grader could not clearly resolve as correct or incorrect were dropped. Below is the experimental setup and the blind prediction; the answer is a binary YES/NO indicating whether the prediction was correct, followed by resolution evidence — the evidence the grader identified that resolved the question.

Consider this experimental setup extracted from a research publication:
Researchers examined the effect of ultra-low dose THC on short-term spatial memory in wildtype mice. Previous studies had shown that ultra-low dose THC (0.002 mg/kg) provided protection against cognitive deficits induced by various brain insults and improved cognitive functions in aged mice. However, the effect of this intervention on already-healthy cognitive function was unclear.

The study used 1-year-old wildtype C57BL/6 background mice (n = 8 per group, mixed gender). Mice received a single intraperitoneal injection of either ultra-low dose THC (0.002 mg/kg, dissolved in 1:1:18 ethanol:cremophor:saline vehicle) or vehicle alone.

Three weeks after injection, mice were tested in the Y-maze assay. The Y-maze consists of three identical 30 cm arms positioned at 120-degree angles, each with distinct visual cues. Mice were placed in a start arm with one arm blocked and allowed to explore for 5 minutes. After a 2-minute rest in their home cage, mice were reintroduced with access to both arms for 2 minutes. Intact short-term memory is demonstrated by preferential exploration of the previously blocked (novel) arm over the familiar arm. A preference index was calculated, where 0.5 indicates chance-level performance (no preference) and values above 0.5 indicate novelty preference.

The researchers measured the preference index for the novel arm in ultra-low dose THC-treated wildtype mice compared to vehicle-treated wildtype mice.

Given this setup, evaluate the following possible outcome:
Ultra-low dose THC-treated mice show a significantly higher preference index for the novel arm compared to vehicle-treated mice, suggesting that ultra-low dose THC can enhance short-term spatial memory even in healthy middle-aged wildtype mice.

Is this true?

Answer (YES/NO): NO